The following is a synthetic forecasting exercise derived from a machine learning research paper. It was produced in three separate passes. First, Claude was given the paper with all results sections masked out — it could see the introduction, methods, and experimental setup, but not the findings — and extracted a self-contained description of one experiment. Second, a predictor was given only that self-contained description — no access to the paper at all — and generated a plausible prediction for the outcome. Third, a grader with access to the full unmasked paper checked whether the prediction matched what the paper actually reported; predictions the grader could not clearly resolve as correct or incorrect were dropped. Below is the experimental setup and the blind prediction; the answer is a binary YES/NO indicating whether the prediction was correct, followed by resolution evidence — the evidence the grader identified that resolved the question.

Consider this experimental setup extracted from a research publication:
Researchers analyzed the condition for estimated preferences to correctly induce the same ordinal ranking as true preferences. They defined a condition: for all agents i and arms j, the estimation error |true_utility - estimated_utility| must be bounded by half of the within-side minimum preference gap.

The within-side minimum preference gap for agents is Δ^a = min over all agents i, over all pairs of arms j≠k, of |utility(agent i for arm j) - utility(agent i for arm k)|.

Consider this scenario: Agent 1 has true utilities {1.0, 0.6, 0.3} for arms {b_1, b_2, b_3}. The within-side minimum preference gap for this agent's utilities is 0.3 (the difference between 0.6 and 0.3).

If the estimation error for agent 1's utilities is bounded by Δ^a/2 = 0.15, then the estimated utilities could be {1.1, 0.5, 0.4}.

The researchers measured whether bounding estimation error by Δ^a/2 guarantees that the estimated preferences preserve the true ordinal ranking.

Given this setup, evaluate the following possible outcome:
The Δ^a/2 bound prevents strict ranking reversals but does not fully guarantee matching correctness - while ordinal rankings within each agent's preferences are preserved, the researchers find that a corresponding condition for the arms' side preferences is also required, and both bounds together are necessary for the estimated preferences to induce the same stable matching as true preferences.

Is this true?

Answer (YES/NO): YES